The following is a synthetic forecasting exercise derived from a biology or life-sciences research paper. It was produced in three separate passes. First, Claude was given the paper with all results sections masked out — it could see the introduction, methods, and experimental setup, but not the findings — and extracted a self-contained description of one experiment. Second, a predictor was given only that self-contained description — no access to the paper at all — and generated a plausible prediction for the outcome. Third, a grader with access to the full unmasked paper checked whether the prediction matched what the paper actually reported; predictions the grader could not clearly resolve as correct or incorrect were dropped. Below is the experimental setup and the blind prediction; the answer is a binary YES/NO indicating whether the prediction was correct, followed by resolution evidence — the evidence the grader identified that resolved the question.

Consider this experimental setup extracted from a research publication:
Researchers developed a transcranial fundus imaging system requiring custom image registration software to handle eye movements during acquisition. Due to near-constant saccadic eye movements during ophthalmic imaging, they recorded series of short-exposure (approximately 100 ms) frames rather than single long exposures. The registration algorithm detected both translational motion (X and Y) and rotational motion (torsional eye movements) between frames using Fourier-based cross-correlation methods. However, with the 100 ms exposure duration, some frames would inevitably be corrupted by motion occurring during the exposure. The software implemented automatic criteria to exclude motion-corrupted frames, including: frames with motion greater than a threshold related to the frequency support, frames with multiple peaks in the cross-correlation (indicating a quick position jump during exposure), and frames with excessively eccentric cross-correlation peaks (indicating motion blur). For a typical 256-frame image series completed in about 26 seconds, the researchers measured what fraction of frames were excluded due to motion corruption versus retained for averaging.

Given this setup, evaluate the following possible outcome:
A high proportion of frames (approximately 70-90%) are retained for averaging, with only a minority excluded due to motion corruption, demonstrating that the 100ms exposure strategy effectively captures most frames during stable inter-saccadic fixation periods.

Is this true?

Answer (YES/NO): YES